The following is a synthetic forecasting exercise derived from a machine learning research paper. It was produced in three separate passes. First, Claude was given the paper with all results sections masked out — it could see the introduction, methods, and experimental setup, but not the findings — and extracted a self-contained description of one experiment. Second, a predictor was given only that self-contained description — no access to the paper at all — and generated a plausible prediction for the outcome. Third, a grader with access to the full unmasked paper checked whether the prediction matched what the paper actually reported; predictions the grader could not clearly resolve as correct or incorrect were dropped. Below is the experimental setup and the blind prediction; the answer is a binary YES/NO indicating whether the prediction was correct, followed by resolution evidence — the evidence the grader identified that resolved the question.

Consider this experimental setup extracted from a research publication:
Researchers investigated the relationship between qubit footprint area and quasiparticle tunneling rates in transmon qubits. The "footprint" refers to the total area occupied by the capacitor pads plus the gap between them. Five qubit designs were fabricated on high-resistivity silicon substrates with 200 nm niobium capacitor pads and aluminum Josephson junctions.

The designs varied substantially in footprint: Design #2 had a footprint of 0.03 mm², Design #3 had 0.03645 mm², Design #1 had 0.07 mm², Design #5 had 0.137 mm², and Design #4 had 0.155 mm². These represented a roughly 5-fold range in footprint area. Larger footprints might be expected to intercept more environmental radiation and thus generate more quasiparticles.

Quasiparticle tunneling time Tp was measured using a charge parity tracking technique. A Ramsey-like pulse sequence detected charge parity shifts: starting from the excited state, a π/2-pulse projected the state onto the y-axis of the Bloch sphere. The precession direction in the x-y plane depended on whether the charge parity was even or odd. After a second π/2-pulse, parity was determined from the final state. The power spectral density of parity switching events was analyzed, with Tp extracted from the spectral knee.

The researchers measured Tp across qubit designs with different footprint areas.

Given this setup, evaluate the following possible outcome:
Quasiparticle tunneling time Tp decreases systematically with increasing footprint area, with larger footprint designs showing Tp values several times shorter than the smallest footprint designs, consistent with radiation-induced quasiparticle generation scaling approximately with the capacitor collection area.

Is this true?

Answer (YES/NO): NO